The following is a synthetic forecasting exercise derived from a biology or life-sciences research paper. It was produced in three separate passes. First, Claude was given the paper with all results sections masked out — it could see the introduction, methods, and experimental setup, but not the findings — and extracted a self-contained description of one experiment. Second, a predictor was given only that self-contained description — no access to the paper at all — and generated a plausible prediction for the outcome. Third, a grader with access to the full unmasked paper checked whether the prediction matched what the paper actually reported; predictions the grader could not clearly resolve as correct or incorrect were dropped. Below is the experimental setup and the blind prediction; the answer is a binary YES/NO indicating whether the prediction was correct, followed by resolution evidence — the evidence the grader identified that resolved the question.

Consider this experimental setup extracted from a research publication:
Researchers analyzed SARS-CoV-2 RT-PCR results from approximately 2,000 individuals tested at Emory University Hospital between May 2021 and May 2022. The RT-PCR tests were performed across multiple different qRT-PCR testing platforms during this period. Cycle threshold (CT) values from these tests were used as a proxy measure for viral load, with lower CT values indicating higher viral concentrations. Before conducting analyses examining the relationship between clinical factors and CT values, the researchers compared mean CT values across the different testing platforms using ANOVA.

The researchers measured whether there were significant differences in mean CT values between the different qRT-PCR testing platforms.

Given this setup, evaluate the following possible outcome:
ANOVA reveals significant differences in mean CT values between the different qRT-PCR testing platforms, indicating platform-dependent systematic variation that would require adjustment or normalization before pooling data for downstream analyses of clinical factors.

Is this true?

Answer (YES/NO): YES